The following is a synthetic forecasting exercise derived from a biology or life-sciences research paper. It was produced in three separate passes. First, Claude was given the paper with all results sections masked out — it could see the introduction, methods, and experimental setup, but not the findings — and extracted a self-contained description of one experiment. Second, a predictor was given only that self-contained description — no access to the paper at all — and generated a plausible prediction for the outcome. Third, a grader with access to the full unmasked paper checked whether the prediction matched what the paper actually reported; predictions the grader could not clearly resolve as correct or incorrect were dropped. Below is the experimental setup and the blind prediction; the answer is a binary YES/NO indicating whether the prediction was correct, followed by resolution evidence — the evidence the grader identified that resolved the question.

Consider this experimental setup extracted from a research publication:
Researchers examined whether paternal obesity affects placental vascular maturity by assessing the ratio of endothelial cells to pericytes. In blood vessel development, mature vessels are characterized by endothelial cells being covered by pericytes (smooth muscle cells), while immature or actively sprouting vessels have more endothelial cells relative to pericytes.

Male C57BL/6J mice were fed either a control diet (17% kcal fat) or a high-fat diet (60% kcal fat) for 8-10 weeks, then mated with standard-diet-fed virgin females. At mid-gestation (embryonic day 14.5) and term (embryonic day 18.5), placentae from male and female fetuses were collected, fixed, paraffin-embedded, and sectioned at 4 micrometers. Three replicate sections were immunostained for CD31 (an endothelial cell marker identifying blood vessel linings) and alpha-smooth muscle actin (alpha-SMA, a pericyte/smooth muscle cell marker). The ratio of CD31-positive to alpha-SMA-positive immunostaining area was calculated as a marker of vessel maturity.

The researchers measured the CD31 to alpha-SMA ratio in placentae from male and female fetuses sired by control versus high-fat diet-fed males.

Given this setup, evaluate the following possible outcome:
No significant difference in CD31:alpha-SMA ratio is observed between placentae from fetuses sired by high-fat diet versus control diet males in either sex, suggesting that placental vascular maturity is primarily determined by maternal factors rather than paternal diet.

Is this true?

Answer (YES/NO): NO